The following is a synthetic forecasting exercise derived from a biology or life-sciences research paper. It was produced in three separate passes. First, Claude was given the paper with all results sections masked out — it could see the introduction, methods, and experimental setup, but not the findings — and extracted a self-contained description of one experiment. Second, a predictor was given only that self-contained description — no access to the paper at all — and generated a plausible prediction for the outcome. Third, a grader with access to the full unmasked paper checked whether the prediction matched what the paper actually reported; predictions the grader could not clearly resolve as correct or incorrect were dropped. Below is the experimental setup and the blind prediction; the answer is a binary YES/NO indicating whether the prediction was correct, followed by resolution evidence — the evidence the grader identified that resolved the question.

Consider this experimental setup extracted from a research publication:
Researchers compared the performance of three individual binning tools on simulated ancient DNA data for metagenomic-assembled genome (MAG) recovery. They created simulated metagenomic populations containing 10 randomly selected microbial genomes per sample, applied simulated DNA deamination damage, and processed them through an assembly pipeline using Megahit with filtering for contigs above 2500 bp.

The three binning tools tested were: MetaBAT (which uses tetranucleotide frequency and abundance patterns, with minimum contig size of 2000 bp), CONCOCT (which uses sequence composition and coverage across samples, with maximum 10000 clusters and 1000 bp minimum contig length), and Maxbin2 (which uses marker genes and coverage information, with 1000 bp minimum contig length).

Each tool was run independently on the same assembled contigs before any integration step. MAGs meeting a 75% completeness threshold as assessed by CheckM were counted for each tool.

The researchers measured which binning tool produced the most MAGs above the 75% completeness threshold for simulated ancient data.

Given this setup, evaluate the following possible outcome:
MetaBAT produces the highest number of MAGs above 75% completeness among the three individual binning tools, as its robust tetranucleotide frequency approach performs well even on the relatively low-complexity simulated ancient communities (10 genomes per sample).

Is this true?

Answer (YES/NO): NO